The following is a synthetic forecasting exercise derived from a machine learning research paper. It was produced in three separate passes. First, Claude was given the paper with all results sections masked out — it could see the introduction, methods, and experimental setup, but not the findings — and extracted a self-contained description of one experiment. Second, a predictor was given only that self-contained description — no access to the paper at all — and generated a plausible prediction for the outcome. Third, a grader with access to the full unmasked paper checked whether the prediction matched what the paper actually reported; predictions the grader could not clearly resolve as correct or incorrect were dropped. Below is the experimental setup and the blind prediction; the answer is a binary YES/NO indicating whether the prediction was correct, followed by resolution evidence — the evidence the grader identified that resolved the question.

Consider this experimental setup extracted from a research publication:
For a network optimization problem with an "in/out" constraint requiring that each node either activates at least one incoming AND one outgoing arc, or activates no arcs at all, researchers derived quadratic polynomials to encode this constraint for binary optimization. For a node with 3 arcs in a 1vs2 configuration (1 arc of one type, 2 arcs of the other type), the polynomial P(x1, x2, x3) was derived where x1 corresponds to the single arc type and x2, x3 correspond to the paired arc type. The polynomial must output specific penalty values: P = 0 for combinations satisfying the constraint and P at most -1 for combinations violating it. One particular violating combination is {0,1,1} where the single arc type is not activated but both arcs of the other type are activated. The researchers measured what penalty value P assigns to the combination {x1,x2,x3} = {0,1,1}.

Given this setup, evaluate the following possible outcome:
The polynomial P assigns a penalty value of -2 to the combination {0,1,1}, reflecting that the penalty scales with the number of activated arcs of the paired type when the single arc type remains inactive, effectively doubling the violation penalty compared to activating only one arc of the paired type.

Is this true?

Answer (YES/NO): NO